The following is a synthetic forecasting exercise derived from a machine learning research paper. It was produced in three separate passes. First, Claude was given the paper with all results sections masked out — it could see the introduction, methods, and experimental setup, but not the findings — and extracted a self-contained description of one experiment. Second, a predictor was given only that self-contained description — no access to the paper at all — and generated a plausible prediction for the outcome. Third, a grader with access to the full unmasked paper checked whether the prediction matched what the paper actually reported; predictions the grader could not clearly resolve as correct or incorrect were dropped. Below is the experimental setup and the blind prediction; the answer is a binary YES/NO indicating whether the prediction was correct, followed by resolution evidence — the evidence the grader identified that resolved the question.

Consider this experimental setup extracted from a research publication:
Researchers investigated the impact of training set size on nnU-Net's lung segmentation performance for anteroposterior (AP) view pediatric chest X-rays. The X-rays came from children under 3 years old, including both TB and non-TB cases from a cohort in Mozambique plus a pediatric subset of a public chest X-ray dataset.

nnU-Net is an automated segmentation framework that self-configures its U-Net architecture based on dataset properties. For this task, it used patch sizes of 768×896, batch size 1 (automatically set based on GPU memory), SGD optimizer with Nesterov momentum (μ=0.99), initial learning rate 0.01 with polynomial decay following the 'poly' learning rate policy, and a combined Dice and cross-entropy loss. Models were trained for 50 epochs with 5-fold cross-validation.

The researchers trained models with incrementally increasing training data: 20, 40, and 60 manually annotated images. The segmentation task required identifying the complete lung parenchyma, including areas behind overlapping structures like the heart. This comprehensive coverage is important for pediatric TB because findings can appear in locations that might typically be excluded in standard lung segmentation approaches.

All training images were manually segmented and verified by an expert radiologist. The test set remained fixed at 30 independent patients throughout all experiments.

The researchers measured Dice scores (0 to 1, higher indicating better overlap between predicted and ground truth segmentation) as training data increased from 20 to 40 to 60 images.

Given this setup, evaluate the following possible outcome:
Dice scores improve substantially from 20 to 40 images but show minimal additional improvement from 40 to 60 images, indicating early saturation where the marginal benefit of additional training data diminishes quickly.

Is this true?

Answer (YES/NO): NO